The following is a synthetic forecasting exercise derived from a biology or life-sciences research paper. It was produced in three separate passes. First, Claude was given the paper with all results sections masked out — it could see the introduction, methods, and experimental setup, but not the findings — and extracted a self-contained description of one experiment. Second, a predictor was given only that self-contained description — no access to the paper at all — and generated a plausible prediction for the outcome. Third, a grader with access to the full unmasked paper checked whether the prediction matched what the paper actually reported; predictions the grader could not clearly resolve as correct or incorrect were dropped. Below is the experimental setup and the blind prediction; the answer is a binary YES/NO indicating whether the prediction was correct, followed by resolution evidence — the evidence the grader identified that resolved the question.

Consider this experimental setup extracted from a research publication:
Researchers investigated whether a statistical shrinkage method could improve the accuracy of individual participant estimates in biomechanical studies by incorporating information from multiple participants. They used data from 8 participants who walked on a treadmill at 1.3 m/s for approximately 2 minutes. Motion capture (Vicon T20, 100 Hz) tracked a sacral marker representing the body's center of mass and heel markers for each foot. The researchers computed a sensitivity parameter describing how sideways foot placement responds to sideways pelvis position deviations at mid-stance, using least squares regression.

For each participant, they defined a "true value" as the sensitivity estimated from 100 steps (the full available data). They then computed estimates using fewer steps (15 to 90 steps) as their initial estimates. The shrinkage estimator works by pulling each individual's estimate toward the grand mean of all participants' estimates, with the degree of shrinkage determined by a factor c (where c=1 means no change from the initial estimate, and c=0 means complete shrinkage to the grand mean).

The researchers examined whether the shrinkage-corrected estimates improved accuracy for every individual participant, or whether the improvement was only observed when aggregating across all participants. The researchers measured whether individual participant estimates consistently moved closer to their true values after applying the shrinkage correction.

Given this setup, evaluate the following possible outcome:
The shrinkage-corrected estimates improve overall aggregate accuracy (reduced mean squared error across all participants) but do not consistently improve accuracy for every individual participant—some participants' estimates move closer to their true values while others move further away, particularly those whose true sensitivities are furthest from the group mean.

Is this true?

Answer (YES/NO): YES